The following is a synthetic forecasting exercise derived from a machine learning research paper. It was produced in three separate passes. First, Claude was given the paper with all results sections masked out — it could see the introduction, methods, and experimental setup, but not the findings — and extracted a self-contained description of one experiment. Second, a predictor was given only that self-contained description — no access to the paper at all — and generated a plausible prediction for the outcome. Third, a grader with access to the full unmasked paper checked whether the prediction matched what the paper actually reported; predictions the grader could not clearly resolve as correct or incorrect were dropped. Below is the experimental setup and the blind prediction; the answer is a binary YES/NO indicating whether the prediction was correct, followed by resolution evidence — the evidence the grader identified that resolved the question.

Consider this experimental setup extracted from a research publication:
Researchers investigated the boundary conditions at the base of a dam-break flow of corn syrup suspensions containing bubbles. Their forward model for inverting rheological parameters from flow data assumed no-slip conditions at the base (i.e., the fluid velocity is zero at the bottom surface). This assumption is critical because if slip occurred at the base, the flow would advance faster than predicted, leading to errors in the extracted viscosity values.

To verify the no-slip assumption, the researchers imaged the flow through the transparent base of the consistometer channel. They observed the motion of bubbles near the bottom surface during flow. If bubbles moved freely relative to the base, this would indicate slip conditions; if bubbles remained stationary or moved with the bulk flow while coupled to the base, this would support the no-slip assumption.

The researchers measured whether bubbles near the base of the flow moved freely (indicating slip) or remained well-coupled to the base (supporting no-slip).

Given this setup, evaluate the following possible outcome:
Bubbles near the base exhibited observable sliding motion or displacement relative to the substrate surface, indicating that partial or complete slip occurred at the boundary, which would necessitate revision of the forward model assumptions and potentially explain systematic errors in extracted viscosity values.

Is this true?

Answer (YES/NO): NO